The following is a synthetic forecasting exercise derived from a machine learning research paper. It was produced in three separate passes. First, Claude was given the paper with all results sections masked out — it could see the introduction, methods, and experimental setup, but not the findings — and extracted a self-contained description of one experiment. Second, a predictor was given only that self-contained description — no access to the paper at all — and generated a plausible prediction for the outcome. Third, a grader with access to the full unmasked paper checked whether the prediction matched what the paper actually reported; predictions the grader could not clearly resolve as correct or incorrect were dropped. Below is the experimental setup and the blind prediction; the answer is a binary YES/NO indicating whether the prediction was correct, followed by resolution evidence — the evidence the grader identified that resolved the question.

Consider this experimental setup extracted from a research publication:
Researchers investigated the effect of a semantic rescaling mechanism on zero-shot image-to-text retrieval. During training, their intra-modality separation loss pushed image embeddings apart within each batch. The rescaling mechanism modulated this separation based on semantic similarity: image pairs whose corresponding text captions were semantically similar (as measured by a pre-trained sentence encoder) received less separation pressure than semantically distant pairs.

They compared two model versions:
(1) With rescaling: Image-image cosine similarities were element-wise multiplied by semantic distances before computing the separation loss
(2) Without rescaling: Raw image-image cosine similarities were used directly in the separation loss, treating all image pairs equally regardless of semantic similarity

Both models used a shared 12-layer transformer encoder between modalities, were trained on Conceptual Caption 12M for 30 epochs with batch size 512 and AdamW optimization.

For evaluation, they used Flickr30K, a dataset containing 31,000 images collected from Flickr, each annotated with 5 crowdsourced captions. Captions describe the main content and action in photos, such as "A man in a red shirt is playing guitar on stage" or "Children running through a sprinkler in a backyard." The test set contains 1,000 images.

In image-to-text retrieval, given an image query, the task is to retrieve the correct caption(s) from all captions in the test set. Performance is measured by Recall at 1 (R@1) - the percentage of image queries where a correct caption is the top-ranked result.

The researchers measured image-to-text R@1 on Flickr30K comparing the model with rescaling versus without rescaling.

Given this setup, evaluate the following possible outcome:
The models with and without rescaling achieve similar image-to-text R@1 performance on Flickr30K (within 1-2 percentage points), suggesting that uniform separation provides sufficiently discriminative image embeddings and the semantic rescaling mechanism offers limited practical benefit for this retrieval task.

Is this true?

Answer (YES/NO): NO